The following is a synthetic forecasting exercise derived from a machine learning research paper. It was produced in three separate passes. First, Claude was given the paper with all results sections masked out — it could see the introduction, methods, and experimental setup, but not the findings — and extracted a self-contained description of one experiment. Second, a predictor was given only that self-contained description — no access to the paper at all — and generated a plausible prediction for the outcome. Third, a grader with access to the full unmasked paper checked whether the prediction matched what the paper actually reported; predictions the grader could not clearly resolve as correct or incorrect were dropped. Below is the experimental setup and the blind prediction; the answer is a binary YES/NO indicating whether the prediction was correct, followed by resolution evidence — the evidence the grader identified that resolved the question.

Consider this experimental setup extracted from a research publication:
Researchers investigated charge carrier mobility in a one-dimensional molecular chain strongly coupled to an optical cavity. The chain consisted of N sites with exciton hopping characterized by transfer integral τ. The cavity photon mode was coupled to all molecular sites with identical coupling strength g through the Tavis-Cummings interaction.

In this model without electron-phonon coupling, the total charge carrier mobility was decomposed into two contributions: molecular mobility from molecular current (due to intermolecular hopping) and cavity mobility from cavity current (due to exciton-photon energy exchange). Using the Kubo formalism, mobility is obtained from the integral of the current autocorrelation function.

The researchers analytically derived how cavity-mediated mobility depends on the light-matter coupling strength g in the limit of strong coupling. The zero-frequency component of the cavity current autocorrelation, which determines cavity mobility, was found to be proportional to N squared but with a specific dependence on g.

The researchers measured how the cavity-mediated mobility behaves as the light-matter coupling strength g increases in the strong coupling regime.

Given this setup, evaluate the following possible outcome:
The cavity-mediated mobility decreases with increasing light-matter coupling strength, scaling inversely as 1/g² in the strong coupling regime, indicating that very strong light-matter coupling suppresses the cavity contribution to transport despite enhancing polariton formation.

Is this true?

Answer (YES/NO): NO